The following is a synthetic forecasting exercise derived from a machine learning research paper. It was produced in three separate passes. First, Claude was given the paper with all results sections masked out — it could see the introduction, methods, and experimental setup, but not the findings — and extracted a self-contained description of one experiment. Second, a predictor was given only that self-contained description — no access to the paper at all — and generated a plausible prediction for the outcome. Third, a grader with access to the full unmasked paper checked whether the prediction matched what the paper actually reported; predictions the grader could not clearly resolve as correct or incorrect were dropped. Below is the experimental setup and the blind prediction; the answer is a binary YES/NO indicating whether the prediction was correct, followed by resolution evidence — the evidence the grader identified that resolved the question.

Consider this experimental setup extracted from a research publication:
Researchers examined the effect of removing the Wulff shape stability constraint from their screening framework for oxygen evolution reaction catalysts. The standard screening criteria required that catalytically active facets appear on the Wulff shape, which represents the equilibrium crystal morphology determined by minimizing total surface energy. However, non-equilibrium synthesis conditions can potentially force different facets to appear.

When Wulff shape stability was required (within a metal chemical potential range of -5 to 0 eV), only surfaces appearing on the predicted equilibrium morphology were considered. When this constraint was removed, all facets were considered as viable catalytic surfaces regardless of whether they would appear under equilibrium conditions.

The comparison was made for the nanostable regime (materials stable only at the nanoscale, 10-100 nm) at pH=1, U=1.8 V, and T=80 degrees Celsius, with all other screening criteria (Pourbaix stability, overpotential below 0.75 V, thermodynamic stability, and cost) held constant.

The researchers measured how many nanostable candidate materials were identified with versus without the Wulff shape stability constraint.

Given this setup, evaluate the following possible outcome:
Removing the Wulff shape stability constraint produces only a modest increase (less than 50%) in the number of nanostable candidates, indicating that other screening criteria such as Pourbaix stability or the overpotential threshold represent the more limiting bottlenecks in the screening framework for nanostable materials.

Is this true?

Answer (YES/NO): NO